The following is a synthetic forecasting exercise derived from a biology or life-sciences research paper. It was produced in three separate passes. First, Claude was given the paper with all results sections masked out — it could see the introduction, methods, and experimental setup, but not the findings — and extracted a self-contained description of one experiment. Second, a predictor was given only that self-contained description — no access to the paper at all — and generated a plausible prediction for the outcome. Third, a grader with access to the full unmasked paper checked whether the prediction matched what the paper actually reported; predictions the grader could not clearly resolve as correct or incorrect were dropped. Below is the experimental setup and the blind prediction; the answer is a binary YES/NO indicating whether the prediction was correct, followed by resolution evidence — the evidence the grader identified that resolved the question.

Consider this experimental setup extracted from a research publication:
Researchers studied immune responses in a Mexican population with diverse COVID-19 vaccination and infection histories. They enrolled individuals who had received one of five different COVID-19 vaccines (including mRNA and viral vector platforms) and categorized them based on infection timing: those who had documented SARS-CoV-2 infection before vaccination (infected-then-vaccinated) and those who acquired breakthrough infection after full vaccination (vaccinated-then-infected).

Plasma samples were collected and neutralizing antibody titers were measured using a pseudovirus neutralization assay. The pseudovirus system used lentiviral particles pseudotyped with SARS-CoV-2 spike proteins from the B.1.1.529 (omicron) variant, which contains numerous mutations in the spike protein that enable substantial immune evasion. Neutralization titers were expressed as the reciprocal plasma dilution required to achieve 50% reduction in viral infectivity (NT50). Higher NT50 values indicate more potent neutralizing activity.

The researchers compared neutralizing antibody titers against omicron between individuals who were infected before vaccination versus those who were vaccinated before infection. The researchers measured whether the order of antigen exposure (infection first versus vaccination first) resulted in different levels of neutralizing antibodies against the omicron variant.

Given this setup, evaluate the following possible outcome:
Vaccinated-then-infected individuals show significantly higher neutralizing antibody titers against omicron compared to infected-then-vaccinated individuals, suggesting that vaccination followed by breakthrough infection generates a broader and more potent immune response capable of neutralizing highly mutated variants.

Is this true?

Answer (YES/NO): NO